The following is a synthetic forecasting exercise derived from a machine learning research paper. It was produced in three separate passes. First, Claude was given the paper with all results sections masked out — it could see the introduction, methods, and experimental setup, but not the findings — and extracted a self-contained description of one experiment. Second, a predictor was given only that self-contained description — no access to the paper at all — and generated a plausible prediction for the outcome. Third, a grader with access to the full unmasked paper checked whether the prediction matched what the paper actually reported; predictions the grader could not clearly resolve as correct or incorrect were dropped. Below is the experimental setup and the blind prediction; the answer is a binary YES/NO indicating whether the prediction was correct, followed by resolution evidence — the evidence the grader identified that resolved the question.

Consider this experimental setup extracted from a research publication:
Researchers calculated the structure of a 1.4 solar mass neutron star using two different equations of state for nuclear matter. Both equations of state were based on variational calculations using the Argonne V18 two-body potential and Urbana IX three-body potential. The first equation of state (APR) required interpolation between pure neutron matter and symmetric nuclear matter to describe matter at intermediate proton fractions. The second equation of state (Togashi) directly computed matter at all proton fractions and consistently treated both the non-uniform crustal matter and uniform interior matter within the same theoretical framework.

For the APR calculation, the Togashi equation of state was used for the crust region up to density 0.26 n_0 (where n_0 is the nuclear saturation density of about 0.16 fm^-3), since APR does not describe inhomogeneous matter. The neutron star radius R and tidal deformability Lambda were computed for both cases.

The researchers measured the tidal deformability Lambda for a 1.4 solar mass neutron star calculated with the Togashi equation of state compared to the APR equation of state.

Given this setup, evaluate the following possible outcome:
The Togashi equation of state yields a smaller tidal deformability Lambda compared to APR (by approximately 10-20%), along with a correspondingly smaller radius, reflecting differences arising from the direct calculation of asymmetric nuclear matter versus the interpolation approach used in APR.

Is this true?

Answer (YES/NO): NO